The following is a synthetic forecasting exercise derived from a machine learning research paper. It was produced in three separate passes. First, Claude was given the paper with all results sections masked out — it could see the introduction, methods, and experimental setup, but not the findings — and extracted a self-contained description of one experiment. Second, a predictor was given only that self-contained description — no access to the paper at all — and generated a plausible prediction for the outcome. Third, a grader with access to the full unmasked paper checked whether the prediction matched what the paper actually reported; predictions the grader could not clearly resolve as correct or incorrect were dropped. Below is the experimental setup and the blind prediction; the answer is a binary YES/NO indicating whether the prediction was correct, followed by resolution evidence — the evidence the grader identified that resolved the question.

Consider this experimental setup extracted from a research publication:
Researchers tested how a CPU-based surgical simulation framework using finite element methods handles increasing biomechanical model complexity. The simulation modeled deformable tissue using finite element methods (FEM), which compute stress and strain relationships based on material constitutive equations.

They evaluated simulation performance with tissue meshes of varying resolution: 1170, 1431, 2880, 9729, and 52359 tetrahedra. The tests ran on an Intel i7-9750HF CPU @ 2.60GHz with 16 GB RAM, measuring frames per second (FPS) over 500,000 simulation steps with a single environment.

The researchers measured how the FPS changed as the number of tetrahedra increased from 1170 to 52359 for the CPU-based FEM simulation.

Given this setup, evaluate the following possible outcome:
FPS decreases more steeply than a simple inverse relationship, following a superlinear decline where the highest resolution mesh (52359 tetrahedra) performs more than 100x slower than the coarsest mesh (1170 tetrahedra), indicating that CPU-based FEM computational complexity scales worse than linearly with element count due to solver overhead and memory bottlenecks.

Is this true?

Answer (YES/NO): NO